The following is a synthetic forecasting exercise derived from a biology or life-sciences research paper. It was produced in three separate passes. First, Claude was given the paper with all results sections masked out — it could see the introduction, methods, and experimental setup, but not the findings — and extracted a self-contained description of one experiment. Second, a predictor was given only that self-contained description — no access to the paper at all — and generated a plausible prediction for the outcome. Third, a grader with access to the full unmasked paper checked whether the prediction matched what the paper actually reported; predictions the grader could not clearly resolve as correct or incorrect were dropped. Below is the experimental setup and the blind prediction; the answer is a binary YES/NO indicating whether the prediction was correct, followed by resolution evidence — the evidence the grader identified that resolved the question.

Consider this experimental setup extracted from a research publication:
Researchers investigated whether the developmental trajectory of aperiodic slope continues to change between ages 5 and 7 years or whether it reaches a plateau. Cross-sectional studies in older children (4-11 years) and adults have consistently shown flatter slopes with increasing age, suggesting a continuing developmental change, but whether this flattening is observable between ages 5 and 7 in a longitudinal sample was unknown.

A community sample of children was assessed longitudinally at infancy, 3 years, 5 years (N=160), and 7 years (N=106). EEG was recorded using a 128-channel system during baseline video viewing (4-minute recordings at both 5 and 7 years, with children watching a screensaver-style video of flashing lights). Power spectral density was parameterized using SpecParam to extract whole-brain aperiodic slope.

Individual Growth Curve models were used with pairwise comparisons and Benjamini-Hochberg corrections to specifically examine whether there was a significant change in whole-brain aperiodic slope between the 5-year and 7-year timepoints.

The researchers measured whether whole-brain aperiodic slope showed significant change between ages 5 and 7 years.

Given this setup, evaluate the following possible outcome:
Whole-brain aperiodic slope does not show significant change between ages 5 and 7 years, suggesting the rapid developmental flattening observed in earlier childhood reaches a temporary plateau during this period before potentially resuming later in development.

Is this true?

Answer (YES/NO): NO